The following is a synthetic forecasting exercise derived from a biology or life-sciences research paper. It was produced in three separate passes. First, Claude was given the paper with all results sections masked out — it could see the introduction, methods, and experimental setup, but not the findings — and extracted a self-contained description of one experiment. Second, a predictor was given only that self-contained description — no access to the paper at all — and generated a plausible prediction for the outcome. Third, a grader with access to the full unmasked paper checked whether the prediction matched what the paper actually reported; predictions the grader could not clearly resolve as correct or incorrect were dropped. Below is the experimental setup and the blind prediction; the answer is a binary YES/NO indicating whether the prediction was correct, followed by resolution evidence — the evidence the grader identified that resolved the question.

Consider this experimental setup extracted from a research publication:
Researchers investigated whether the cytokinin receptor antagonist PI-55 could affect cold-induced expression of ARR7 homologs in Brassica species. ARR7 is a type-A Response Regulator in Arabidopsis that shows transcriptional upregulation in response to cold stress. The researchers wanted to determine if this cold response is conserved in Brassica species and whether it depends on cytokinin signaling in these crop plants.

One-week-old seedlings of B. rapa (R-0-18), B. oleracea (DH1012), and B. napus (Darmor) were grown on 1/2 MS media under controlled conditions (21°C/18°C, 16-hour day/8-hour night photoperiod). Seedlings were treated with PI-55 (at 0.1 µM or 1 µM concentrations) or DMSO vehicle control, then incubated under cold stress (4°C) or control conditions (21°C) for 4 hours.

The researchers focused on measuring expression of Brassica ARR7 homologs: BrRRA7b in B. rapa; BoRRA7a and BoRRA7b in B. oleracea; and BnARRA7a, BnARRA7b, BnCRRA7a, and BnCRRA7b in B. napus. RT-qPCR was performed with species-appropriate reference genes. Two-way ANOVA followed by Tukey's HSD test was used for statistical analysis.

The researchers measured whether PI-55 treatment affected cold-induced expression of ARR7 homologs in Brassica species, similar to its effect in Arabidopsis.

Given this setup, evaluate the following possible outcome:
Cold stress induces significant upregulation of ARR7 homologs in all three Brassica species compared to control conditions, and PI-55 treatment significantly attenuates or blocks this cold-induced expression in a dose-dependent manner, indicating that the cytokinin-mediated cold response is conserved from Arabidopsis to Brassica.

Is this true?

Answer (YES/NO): YES